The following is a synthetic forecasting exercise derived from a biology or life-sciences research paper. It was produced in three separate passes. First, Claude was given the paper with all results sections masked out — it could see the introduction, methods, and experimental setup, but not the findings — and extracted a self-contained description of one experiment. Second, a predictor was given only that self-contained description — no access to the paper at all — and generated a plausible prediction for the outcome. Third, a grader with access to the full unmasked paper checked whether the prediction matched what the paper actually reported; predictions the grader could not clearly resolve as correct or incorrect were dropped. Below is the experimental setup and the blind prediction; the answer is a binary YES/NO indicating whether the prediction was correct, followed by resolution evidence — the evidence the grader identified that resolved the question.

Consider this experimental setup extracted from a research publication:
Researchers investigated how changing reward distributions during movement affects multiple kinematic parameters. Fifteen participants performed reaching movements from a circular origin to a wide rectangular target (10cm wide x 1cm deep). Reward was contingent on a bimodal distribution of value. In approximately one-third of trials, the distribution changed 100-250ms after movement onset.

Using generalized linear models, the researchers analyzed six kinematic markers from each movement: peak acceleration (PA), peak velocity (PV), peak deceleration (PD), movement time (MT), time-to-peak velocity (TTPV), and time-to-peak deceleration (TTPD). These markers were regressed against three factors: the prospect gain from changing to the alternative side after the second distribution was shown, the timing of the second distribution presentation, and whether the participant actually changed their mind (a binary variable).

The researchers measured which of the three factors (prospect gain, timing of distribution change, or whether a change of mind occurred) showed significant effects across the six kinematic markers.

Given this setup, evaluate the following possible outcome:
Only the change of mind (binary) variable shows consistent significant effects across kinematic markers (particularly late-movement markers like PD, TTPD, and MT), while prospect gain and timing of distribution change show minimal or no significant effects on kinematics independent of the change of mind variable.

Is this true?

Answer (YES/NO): NO